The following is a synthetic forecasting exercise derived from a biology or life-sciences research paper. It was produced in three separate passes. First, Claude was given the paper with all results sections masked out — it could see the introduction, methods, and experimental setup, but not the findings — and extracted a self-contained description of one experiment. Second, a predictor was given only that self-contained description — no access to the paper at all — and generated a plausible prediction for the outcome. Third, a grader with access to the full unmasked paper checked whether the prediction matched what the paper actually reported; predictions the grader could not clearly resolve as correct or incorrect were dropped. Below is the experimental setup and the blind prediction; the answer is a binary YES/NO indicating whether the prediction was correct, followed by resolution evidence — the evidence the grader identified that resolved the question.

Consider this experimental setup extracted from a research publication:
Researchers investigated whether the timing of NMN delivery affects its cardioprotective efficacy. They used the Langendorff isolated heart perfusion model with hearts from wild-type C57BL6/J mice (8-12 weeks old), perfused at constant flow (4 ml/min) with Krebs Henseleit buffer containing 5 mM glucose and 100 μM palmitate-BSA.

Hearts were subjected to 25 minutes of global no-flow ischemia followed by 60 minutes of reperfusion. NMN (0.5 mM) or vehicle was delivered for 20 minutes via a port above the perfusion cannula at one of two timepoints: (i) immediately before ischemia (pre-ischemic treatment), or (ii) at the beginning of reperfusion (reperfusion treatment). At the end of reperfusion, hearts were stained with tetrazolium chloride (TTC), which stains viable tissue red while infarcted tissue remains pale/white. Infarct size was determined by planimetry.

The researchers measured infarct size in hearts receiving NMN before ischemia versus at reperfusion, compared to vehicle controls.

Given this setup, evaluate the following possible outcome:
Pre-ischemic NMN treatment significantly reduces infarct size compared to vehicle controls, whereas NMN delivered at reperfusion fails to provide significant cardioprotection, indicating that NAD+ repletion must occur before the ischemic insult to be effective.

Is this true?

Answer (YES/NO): NO